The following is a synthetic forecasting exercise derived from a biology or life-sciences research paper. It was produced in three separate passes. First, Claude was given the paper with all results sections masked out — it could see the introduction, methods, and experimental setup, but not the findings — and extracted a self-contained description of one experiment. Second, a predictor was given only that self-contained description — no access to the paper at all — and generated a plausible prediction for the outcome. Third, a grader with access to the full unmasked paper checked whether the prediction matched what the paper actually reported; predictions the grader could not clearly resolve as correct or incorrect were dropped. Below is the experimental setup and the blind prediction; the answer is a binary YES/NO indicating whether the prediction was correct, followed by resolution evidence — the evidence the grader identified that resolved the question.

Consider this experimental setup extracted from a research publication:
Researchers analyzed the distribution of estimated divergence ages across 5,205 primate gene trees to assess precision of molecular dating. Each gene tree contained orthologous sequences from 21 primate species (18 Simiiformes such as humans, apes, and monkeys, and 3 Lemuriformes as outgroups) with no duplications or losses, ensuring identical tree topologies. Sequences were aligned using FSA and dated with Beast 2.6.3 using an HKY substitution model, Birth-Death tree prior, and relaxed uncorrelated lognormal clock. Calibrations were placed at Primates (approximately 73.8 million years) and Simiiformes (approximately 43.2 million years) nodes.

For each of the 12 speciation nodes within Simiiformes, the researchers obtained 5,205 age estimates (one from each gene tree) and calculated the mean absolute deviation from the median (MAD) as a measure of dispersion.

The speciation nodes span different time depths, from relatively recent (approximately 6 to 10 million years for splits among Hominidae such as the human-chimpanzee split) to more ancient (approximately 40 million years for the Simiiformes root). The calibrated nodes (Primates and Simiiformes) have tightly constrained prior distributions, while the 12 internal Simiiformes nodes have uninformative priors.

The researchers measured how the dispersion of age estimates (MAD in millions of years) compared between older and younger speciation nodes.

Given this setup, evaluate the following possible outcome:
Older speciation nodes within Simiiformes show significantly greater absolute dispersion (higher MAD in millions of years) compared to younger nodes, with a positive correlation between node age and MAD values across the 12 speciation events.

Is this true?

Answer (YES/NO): YES